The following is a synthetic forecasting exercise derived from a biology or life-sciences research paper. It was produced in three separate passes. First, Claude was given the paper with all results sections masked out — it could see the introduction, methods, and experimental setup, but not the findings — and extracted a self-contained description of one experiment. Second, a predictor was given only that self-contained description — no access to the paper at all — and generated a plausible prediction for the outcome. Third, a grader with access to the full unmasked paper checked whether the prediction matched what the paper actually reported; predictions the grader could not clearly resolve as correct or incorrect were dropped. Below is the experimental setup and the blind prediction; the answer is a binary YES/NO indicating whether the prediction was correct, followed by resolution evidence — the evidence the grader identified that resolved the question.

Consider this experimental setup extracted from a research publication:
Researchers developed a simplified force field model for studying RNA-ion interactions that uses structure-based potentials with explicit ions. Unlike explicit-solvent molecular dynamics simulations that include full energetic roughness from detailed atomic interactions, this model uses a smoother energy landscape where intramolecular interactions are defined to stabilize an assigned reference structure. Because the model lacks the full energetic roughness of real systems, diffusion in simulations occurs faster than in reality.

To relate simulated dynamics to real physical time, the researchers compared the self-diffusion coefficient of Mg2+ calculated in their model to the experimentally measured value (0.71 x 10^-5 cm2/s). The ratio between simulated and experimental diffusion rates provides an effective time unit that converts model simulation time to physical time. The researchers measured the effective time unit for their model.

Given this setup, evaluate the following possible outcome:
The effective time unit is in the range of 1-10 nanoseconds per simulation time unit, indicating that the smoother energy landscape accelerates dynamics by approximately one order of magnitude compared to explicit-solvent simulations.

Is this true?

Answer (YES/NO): NO